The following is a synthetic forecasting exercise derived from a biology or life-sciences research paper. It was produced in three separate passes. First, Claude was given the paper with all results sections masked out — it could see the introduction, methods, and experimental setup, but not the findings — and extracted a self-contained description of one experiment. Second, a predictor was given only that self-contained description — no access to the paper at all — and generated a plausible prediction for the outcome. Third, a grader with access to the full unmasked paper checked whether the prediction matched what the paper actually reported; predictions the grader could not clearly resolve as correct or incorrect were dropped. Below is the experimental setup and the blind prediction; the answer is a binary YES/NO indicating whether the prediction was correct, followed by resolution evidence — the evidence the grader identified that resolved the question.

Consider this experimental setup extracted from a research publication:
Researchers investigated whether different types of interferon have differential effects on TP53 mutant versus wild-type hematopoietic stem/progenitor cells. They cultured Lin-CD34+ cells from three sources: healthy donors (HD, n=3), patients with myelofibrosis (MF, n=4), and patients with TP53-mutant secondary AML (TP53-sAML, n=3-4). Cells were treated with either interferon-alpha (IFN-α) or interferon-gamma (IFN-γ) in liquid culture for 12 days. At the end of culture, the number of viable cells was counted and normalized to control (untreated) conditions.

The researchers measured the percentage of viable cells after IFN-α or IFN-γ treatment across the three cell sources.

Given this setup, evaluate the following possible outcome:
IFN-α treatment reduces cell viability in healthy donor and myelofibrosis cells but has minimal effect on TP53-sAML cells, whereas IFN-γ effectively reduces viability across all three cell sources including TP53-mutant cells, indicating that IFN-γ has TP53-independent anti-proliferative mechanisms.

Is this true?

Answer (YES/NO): NO